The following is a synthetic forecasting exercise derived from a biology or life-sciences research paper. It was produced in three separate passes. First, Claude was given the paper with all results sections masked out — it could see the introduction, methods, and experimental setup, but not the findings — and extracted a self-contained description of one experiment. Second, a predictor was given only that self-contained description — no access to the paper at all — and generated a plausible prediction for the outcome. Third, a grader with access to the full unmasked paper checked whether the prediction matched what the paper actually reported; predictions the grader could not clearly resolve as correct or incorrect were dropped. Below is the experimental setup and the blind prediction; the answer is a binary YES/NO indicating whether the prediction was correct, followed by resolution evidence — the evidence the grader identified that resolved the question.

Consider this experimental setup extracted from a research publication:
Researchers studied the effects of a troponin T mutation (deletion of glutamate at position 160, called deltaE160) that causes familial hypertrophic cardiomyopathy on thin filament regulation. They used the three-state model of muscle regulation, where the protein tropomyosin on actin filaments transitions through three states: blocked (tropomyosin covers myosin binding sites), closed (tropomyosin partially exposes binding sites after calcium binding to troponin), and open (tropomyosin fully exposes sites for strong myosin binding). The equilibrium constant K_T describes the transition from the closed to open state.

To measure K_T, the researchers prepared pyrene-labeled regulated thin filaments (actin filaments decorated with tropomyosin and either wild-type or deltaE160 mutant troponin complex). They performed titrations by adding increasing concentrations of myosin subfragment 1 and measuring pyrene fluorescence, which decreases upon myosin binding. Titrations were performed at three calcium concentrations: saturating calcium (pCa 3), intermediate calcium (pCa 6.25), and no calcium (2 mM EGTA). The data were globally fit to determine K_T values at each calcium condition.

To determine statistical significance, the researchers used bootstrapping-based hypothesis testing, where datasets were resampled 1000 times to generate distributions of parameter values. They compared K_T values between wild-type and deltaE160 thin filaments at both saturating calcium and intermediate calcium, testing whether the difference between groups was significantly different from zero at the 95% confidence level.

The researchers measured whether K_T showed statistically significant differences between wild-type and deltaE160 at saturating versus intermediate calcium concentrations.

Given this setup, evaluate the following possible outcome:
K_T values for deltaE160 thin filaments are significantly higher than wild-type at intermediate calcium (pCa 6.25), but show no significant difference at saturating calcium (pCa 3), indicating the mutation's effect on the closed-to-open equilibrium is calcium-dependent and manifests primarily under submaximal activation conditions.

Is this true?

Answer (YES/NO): NO